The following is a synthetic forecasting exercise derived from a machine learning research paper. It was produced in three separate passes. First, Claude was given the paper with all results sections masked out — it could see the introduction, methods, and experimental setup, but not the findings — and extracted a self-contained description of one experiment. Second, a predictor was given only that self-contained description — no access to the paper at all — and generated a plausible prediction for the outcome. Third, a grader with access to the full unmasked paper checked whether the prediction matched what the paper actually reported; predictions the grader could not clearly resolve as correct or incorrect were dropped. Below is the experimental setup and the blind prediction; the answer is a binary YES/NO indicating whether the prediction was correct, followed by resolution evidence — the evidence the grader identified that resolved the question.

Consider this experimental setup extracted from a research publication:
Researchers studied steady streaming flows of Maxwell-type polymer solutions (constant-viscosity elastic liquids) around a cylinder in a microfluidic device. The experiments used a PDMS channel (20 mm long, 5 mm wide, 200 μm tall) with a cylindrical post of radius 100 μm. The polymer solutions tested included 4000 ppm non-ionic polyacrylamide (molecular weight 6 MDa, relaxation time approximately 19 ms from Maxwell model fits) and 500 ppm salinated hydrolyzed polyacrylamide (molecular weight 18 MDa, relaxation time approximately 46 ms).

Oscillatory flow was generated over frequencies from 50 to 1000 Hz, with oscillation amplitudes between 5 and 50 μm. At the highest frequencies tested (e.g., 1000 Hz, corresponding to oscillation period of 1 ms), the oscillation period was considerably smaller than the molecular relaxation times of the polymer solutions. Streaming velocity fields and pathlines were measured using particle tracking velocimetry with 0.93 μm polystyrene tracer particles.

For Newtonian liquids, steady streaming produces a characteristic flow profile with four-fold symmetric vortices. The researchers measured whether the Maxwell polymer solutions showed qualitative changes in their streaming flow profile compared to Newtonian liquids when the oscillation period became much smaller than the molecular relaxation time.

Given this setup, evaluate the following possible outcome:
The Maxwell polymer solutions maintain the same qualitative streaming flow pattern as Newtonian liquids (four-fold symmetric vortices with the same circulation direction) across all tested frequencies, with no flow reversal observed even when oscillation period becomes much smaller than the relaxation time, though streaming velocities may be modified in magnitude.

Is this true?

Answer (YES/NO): YES